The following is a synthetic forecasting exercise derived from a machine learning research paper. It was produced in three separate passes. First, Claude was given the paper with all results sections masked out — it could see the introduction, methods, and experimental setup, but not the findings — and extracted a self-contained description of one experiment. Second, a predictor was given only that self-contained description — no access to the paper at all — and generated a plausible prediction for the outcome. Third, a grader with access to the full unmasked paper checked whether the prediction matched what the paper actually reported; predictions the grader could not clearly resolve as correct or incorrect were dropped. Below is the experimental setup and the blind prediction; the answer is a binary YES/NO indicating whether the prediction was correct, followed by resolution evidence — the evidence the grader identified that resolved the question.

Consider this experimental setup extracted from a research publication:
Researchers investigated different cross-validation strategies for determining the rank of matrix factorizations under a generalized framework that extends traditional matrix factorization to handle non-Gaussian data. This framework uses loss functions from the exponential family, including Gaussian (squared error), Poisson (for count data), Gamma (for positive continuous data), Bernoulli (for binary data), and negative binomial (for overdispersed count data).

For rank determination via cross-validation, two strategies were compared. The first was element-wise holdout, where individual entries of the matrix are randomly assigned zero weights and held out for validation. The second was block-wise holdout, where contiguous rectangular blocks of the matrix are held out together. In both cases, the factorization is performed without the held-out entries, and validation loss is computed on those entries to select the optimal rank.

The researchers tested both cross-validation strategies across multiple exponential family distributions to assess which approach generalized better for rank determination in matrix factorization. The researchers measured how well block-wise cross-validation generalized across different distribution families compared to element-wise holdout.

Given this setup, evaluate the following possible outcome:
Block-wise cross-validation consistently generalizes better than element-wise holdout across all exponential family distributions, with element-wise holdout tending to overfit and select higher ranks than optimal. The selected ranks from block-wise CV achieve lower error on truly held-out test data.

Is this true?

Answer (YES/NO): NO